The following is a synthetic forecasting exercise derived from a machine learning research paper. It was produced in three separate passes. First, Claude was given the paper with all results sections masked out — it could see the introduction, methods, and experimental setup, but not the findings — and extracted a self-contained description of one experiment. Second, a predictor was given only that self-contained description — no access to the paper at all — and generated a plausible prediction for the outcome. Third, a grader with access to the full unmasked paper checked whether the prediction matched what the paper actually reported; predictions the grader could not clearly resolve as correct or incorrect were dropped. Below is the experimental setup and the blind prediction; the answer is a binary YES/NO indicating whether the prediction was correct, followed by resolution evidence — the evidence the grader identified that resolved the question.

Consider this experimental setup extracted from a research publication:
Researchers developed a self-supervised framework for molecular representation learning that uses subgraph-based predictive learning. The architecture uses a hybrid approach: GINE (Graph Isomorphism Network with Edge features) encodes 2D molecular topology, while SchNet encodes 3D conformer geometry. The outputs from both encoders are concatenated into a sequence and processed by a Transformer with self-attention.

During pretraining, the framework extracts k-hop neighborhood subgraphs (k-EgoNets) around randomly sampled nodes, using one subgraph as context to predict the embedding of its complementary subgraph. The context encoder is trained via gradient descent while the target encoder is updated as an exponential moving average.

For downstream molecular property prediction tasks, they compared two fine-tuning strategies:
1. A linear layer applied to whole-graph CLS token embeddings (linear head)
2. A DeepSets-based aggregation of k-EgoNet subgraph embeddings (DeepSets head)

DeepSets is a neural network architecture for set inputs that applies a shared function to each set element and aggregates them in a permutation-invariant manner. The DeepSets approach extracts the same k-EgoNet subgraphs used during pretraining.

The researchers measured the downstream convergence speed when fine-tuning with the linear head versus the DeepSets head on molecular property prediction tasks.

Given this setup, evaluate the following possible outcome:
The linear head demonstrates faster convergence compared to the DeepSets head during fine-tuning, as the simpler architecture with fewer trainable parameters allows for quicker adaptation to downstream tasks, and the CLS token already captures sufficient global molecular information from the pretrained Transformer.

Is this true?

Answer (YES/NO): NO